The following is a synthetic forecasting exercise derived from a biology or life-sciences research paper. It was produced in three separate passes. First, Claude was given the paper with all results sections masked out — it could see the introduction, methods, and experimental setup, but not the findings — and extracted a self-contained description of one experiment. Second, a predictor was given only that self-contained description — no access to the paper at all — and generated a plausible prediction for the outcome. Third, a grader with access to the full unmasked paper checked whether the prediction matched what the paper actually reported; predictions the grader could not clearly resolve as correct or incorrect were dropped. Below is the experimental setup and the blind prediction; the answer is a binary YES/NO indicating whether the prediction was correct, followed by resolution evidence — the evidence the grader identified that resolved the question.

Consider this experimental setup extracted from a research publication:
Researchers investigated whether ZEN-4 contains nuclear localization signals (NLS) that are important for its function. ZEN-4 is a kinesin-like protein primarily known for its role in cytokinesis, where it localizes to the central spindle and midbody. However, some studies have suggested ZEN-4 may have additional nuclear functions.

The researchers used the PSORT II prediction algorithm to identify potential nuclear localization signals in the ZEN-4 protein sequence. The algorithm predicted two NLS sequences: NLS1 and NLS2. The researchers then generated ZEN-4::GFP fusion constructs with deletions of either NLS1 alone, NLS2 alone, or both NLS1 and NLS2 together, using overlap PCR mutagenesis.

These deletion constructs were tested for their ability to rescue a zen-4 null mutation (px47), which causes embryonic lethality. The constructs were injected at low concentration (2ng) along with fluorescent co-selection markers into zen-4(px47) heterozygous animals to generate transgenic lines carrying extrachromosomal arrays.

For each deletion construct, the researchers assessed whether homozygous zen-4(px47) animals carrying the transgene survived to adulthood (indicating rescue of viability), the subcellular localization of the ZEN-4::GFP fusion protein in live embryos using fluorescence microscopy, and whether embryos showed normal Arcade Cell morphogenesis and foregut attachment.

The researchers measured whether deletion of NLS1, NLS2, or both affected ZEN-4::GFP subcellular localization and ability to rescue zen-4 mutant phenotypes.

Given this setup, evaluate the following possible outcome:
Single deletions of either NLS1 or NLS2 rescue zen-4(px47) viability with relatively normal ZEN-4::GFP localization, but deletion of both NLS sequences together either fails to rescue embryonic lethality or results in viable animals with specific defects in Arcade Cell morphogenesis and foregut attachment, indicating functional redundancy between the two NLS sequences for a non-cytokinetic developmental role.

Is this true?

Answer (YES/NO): NO